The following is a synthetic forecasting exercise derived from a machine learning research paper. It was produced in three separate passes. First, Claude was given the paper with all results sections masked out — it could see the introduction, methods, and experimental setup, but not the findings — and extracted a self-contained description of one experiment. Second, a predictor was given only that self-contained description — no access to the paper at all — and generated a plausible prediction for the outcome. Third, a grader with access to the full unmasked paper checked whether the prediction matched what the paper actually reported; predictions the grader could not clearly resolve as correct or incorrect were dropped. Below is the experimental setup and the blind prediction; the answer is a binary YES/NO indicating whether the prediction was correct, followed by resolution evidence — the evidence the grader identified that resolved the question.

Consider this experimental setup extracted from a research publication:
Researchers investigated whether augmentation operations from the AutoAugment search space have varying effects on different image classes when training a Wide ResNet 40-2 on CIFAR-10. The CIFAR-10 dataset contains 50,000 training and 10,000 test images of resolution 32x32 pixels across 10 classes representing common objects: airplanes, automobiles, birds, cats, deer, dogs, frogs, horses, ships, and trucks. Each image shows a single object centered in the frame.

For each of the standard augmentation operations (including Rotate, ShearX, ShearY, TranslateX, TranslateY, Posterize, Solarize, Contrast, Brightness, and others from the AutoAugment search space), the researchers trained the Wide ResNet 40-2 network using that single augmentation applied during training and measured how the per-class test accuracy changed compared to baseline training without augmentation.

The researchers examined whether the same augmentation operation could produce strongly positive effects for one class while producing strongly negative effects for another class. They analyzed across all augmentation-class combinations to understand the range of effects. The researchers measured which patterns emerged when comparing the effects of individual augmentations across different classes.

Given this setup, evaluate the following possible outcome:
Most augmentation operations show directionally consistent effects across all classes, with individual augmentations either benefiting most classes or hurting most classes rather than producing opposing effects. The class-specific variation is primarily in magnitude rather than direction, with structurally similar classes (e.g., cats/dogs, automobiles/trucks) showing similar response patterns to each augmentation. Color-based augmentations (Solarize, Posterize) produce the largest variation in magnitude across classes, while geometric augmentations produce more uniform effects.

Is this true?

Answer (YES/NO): NO